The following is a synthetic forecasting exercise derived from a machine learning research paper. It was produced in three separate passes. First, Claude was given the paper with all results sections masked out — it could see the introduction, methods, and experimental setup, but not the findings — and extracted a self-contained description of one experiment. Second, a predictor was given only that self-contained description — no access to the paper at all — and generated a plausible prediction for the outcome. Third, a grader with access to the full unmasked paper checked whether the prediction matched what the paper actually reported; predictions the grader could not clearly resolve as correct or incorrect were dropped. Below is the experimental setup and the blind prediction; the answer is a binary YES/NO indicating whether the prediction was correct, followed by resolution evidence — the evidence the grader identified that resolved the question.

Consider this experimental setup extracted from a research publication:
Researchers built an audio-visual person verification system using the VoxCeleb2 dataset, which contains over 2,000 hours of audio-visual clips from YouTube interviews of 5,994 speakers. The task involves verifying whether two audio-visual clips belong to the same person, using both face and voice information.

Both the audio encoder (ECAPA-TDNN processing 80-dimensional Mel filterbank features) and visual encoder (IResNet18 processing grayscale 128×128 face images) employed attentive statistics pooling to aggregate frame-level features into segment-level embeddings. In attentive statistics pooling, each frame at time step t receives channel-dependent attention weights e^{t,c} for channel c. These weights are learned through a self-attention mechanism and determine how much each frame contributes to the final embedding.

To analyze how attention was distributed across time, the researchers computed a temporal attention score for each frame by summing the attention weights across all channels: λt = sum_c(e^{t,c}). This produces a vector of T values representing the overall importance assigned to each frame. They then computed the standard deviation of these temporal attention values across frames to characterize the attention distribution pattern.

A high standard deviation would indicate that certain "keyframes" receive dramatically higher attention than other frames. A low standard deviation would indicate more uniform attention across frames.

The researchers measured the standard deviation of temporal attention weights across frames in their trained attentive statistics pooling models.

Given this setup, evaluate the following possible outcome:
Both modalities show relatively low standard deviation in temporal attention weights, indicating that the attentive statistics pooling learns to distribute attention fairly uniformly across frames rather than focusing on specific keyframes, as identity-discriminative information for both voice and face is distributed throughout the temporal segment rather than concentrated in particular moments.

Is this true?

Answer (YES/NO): NO